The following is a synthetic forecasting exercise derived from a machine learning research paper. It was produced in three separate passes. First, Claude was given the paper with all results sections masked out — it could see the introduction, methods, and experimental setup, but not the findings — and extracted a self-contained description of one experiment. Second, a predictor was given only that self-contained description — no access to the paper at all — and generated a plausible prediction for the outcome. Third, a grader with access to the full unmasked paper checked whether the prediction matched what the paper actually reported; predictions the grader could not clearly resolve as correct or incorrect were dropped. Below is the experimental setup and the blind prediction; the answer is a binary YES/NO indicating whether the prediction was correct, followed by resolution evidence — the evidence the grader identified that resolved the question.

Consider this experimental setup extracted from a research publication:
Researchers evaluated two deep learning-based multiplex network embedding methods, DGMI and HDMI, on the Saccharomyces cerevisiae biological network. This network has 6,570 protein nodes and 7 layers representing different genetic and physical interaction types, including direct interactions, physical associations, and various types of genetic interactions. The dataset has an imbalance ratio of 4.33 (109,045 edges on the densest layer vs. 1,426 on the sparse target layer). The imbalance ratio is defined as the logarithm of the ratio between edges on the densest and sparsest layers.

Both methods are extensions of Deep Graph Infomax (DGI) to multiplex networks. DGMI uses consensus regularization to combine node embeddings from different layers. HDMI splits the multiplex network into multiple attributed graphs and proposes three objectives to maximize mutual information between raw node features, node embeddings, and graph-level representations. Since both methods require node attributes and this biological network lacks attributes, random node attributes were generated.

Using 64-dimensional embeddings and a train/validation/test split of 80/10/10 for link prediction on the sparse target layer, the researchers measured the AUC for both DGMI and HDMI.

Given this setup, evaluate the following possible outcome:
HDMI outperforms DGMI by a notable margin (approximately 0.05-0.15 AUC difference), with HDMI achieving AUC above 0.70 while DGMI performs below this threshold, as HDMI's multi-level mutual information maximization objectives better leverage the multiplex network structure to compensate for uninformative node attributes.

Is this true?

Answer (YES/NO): NO